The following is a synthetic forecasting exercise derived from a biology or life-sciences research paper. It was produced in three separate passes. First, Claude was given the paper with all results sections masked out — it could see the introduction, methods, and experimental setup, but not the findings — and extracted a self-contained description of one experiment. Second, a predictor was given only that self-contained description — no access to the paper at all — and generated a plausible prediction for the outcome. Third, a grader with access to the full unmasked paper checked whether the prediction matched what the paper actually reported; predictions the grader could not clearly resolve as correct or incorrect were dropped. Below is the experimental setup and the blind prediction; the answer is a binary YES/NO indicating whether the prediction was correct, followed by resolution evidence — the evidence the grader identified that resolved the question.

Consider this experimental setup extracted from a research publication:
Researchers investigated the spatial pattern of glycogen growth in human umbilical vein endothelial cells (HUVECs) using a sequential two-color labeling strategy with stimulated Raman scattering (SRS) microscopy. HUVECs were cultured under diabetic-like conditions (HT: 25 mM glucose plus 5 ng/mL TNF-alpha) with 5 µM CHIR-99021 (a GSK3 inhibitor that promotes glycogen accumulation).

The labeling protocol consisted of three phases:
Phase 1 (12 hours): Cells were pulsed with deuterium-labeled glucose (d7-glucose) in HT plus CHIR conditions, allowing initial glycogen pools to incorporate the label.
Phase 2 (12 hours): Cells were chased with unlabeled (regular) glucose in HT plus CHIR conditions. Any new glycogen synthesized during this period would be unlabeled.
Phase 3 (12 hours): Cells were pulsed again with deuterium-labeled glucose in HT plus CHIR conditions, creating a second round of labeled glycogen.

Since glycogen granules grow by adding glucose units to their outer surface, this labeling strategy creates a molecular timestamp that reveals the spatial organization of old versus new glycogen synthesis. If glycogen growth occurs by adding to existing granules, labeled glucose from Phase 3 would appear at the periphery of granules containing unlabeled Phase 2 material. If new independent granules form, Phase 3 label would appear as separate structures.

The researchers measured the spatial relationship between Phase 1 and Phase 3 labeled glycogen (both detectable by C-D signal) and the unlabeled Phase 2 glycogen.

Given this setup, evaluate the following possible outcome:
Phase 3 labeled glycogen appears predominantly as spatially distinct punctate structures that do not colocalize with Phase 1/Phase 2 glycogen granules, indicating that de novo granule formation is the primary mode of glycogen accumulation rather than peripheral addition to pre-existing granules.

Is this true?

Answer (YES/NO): NO